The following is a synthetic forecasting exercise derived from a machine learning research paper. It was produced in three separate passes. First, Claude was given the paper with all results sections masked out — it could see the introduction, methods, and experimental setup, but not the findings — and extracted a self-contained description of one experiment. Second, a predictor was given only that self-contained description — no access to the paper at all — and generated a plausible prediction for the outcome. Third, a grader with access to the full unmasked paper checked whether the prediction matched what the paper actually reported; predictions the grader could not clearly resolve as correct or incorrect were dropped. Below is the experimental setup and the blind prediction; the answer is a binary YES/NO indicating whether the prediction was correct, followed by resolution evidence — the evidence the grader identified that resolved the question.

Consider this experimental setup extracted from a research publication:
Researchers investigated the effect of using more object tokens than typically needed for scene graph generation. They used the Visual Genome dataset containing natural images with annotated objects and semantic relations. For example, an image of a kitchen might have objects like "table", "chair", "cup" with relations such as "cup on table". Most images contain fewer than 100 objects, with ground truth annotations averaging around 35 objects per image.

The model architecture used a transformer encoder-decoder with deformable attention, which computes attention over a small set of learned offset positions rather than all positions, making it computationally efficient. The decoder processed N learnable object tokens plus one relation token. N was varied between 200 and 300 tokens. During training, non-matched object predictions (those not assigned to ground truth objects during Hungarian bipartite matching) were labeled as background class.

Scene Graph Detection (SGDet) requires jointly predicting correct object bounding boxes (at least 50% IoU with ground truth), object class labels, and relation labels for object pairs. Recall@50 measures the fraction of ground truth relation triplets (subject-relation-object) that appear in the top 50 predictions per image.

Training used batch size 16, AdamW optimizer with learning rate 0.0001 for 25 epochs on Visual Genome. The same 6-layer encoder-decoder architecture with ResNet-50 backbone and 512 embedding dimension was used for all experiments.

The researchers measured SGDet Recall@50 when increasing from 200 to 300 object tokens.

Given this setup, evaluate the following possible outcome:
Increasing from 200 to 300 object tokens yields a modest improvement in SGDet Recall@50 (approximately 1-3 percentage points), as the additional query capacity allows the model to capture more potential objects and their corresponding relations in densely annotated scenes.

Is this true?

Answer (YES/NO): NO